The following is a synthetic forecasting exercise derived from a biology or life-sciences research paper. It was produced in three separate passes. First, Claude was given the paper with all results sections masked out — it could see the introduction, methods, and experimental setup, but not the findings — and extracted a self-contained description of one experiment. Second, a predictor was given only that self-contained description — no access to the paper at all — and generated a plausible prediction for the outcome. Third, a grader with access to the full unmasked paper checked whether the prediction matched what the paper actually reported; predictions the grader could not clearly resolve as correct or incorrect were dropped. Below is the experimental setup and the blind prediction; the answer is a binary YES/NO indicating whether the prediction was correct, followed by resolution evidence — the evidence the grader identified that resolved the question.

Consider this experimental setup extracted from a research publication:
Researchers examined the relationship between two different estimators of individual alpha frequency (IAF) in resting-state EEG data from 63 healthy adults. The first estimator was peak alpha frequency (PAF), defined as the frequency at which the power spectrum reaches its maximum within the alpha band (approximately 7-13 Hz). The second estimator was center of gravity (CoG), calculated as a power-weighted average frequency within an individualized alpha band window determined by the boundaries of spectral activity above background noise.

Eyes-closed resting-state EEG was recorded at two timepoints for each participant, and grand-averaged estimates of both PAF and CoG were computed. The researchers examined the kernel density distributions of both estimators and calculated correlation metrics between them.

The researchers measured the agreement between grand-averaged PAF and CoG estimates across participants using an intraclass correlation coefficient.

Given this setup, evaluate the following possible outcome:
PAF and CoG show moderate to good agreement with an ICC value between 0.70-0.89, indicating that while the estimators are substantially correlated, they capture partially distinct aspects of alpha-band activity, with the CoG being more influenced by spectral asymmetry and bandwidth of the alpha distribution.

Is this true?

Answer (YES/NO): NO